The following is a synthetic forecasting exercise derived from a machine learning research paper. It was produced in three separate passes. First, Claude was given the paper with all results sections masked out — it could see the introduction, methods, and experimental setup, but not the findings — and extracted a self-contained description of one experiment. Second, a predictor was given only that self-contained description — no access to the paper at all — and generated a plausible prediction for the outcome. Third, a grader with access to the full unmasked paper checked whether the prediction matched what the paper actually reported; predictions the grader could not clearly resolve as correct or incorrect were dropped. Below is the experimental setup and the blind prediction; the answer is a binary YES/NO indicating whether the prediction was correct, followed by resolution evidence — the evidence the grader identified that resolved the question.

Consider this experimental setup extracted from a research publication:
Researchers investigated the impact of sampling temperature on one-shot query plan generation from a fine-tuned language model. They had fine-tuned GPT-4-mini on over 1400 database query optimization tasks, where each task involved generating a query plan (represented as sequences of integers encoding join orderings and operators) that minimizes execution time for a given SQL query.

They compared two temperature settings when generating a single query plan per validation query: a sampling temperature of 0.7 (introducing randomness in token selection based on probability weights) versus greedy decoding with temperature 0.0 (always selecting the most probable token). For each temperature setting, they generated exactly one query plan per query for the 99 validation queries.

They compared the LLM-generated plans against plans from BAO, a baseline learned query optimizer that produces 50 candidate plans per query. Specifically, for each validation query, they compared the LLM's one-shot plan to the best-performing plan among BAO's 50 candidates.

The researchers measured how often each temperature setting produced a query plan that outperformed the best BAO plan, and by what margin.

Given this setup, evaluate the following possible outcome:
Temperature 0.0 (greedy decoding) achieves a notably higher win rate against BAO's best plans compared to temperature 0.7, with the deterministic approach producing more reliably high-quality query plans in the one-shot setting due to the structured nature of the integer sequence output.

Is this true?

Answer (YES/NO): YES